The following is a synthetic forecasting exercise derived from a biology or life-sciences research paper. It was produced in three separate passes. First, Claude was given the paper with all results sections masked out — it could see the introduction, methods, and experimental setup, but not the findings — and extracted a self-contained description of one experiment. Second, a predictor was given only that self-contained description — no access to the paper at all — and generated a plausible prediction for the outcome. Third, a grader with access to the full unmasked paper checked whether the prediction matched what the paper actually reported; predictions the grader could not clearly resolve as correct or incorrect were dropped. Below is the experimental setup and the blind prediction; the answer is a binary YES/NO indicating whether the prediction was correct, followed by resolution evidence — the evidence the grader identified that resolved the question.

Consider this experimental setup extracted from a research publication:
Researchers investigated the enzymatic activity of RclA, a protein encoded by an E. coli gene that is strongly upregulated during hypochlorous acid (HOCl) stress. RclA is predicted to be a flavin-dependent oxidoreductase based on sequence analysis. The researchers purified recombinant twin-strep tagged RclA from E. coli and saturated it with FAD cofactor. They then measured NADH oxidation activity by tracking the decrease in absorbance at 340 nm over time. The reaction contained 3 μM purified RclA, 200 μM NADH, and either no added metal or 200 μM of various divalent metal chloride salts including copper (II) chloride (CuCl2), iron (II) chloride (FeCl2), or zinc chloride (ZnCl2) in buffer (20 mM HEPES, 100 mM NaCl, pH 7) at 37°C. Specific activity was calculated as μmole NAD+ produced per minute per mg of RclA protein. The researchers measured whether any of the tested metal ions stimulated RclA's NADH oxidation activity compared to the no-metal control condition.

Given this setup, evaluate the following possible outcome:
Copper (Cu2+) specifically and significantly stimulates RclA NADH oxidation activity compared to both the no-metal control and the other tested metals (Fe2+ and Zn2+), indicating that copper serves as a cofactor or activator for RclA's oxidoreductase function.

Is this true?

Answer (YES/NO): NO